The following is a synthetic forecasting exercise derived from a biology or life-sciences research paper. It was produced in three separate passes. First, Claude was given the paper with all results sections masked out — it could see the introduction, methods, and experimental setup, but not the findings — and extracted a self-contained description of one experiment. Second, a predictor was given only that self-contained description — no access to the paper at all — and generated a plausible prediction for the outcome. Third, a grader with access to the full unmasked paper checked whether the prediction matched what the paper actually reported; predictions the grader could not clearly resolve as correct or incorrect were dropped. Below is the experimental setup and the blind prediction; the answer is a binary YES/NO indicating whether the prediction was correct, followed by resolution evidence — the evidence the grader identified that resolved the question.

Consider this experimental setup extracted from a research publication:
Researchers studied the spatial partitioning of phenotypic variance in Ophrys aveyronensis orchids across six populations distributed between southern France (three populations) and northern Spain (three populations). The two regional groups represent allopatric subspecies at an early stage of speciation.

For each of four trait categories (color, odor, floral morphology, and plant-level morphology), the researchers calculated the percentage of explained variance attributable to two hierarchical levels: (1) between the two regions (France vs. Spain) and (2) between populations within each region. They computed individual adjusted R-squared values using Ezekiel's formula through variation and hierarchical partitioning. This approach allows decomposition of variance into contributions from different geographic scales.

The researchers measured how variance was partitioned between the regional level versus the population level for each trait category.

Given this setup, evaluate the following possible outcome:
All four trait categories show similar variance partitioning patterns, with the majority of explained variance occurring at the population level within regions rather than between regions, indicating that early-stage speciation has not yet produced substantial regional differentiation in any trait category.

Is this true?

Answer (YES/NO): NO